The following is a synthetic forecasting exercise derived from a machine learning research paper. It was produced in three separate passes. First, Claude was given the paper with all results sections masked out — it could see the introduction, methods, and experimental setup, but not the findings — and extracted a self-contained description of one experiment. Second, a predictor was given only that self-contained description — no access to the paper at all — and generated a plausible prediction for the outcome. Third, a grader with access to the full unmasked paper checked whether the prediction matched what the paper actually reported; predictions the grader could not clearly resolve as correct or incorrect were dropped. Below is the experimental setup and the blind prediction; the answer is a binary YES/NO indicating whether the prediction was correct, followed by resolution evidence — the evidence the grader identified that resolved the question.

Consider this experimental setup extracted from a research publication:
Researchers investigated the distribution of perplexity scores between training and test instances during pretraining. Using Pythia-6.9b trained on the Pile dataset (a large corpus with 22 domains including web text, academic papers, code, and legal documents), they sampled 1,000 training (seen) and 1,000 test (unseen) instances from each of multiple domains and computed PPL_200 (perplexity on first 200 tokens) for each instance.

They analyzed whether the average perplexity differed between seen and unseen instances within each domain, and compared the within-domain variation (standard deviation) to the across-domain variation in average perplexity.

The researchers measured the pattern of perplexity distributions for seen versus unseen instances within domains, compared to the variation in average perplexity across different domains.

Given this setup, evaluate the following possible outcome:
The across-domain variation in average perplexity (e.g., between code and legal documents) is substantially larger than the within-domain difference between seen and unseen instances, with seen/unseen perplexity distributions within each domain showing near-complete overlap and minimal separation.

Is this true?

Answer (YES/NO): YES